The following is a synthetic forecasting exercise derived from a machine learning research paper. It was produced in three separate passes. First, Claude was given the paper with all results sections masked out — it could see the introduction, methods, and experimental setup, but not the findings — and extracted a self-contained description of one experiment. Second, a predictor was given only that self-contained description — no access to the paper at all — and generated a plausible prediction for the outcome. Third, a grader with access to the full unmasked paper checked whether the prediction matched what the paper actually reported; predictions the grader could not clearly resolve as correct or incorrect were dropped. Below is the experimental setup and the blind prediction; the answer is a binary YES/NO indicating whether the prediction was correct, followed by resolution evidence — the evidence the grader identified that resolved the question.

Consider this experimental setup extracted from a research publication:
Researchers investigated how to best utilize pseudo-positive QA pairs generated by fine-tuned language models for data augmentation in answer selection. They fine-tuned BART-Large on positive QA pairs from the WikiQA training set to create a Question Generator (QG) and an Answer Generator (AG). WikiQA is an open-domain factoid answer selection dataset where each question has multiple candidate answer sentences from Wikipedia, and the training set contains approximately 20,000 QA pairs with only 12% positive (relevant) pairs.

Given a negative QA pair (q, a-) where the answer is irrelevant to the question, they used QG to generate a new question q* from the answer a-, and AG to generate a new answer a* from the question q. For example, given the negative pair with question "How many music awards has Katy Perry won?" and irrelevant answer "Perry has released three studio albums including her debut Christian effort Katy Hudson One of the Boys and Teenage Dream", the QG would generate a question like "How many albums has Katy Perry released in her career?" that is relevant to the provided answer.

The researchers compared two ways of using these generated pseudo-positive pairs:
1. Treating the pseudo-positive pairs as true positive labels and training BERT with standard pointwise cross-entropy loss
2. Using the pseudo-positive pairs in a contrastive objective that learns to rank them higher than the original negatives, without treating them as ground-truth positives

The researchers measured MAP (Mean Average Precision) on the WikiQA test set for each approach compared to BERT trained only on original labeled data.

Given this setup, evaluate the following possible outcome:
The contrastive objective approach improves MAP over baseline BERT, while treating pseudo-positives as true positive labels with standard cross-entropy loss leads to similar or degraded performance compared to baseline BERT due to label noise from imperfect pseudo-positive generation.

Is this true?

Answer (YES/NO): NO